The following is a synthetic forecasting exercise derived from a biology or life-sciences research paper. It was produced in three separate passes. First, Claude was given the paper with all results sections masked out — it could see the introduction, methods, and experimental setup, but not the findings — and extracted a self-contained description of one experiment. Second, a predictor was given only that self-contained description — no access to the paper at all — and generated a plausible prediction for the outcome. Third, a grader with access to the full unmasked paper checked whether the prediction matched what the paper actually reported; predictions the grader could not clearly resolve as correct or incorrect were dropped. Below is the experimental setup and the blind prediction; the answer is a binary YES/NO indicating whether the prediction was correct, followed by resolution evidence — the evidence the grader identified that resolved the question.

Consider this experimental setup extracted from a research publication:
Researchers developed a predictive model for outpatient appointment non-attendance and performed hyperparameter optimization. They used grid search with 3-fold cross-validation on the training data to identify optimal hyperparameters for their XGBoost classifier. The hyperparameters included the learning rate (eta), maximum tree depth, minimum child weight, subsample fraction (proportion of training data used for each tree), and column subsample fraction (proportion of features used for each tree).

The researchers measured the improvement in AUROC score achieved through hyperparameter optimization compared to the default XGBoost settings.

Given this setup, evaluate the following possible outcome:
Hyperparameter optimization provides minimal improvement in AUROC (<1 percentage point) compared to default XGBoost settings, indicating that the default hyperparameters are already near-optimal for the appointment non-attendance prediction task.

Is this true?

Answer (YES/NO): NO